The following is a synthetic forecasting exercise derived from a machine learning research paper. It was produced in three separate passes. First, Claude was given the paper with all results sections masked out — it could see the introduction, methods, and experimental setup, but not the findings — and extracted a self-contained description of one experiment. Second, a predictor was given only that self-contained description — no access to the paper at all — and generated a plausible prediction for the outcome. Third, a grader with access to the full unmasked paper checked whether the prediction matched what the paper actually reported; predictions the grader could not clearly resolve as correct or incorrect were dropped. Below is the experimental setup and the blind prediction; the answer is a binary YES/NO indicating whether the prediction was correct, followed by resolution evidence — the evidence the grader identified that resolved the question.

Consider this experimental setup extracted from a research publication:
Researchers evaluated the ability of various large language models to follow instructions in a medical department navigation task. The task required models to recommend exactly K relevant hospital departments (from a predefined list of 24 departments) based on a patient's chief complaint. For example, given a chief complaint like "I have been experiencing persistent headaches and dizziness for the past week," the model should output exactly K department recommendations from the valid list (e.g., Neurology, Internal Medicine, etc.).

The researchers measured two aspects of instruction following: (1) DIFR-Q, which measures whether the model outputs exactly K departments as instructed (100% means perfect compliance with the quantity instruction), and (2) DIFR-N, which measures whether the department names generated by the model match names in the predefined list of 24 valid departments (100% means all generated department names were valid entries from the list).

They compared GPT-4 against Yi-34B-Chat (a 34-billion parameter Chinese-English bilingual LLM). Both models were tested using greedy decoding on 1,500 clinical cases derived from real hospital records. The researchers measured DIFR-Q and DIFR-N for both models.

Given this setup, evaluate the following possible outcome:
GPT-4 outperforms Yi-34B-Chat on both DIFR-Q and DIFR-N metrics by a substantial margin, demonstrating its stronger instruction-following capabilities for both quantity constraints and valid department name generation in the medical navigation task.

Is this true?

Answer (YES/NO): NO